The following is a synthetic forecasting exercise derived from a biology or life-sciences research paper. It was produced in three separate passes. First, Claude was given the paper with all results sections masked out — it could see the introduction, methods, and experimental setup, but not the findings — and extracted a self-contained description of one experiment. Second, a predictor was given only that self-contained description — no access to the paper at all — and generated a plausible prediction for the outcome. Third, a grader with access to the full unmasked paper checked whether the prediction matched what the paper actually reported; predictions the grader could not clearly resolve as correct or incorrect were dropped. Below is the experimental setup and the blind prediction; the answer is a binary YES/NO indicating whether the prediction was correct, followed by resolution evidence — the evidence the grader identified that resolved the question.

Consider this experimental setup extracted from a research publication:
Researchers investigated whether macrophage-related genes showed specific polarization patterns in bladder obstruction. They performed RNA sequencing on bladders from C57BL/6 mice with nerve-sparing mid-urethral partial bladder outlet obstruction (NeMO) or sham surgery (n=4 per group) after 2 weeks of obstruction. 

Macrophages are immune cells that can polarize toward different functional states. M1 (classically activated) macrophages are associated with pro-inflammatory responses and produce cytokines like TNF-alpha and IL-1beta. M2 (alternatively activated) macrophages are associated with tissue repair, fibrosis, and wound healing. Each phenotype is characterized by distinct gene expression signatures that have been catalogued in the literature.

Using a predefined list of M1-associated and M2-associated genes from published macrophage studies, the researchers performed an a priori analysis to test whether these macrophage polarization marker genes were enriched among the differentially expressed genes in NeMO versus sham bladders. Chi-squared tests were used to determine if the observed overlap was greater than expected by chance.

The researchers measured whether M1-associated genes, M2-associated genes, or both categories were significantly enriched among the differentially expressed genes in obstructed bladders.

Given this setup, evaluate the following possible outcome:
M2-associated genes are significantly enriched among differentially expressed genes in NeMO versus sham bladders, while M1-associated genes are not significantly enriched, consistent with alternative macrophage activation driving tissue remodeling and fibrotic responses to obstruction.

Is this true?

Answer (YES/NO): NO